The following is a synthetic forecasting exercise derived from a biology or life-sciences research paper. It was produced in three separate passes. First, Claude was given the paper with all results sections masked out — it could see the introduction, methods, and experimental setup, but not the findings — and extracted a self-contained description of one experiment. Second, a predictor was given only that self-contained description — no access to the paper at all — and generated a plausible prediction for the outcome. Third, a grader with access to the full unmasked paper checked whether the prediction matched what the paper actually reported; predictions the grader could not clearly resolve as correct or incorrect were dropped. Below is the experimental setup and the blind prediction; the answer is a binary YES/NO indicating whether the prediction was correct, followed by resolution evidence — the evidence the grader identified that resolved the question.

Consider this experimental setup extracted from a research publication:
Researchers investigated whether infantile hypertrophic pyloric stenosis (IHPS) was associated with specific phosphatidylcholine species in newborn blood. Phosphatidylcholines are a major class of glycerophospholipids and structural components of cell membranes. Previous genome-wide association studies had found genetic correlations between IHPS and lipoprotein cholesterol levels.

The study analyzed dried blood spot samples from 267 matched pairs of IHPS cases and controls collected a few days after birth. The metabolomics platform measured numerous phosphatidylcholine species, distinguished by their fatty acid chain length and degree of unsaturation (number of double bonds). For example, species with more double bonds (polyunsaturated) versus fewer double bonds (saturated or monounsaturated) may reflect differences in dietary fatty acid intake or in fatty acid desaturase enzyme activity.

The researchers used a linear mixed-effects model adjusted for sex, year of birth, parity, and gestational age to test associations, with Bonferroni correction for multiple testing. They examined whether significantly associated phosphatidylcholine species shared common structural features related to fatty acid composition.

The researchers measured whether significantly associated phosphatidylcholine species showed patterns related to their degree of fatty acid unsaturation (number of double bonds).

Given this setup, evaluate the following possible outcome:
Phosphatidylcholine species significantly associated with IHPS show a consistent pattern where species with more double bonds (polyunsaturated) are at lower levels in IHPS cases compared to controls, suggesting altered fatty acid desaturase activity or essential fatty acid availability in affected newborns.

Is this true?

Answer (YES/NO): NO